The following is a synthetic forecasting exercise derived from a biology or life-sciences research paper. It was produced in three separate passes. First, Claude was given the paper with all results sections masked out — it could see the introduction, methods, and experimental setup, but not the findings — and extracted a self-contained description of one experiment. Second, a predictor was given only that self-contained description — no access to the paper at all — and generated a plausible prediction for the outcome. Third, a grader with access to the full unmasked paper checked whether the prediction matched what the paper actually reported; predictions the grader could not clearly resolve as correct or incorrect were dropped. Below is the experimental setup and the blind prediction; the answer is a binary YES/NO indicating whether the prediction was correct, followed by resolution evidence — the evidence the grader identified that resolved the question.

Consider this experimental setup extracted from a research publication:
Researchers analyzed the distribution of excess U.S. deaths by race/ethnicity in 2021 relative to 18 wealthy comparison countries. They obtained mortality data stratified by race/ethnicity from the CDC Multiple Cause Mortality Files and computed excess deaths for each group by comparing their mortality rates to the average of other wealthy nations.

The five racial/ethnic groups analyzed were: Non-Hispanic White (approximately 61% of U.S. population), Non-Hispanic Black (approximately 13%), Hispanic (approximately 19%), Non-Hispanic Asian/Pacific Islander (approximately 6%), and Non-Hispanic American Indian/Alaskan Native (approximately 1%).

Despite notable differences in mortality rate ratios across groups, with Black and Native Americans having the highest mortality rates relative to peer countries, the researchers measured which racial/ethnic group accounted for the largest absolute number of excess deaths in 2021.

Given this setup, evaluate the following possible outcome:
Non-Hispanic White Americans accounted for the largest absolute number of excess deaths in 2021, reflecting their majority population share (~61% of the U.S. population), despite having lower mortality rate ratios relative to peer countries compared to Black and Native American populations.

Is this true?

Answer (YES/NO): YES